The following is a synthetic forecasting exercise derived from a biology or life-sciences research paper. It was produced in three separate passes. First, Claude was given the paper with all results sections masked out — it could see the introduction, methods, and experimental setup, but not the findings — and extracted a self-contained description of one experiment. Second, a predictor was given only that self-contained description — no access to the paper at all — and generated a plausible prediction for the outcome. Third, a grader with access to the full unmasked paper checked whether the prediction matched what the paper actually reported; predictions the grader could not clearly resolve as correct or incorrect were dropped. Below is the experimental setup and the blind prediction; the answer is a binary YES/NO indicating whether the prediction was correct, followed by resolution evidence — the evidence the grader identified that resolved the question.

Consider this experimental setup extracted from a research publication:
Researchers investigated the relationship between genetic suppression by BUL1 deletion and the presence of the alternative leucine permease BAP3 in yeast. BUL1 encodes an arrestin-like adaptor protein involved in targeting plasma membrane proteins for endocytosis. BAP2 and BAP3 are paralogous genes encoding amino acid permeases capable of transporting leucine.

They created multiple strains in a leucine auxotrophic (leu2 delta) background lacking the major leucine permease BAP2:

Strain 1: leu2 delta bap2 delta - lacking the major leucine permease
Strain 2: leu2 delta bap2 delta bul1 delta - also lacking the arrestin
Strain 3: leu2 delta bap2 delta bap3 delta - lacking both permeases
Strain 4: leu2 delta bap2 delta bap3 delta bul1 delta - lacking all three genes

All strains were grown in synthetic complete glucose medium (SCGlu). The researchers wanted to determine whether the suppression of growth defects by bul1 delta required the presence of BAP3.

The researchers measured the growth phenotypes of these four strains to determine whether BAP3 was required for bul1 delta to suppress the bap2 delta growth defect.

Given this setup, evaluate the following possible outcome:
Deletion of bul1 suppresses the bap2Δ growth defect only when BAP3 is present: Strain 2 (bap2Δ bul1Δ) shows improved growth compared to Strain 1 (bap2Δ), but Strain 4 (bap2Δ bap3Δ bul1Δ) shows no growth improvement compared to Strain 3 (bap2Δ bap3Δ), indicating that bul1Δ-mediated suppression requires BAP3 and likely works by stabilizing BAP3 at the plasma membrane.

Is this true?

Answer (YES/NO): YES